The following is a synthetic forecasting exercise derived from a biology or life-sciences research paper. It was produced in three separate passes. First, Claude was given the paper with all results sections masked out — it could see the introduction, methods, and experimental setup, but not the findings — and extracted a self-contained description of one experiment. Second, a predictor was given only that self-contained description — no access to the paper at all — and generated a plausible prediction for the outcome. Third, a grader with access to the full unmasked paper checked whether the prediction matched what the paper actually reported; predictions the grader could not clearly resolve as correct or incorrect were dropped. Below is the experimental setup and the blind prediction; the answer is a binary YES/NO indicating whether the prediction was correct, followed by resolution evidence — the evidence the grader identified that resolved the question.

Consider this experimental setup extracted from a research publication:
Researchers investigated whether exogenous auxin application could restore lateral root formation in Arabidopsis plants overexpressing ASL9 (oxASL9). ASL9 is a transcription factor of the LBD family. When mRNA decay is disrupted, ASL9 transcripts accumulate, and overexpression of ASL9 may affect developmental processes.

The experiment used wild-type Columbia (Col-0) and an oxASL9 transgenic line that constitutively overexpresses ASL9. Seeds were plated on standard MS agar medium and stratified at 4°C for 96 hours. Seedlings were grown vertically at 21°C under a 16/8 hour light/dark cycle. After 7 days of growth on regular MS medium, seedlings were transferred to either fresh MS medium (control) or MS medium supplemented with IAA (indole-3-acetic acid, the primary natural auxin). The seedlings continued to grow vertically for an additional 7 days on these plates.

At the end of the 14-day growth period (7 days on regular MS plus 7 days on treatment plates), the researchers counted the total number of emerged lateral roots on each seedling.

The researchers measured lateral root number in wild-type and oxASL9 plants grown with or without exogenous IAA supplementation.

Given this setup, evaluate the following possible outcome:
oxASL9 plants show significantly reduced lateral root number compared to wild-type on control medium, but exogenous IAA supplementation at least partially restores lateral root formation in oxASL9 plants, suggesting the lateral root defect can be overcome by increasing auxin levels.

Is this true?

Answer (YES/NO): YES